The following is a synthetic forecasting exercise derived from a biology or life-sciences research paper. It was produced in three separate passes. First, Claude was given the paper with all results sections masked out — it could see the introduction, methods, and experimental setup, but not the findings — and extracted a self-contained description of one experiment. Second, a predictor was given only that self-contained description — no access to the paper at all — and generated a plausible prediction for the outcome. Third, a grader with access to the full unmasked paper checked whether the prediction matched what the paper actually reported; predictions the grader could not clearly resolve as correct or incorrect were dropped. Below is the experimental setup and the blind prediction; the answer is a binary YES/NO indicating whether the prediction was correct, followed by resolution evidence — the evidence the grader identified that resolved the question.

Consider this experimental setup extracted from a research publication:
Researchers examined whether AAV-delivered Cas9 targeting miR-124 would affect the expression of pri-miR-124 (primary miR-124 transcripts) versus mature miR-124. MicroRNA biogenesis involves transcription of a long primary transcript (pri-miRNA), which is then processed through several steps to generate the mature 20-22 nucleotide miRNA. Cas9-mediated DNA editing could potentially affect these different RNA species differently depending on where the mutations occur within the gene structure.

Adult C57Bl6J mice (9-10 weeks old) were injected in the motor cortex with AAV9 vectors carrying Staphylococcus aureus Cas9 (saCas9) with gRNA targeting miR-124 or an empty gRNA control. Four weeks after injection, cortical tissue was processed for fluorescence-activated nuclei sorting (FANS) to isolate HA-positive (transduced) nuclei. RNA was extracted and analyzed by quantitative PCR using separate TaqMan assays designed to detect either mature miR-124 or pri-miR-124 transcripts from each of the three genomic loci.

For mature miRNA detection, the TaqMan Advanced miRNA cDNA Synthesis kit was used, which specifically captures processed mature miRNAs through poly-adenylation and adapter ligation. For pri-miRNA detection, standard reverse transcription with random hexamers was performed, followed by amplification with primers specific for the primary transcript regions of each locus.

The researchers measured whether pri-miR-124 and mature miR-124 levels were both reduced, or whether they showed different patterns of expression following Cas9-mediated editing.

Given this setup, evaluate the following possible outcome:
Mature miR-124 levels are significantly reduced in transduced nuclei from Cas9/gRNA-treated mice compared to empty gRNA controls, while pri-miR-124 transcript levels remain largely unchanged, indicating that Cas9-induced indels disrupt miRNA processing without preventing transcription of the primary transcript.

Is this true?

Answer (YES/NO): NO